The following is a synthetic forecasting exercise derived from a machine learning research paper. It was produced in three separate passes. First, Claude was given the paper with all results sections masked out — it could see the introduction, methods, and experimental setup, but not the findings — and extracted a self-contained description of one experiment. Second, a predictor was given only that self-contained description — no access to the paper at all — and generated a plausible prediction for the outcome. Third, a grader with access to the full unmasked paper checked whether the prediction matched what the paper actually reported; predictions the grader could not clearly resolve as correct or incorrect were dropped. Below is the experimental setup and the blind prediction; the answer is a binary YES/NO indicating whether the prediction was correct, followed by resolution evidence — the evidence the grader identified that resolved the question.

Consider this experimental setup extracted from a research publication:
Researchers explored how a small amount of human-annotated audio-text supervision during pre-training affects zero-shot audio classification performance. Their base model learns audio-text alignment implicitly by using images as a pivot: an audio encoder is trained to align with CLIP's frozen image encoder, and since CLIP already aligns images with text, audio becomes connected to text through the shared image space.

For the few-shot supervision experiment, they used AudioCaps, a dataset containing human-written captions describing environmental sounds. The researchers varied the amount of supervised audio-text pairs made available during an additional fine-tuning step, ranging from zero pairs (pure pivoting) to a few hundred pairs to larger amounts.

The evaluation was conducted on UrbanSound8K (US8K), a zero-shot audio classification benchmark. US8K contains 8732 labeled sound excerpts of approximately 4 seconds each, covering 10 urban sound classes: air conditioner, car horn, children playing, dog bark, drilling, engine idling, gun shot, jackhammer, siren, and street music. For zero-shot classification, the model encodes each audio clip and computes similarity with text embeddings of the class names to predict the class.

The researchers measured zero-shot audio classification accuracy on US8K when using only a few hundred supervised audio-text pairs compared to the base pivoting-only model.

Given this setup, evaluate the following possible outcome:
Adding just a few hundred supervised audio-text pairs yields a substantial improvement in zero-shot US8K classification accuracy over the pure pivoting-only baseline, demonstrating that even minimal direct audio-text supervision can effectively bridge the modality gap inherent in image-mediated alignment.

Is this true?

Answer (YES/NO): YES